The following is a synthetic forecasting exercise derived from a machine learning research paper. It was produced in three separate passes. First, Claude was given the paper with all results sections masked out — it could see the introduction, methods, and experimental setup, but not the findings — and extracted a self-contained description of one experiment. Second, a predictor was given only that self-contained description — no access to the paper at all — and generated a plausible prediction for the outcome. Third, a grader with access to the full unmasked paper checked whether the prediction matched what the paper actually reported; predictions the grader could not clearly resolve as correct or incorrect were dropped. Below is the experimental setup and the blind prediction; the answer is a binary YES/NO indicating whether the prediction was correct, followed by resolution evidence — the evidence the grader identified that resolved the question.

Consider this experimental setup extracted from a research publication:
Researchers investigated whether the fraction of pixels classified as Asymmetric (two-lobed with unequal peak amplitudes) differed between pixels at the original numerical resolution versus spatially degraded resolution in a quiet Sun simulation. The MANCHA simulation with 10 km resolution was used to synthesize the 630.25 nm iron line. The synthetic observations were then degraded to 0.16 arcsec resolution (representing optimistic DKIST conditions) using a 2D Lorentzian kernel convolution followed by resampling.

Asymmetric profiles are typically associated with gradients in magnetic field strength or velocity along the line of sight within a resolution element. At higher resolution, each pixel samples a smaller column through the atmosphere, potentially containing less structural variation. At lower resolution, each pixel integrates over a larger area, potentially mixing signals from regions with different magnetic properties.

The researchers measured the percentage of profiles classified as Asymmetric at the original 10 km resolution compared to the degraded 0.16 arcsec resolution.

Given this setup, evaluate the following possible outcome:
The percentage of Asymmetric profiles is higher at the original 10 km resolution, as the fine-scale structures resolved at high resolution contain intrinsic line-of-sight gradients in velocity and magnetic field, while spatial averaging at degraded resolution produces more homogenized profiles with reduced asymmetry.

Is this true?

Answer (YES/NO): NO